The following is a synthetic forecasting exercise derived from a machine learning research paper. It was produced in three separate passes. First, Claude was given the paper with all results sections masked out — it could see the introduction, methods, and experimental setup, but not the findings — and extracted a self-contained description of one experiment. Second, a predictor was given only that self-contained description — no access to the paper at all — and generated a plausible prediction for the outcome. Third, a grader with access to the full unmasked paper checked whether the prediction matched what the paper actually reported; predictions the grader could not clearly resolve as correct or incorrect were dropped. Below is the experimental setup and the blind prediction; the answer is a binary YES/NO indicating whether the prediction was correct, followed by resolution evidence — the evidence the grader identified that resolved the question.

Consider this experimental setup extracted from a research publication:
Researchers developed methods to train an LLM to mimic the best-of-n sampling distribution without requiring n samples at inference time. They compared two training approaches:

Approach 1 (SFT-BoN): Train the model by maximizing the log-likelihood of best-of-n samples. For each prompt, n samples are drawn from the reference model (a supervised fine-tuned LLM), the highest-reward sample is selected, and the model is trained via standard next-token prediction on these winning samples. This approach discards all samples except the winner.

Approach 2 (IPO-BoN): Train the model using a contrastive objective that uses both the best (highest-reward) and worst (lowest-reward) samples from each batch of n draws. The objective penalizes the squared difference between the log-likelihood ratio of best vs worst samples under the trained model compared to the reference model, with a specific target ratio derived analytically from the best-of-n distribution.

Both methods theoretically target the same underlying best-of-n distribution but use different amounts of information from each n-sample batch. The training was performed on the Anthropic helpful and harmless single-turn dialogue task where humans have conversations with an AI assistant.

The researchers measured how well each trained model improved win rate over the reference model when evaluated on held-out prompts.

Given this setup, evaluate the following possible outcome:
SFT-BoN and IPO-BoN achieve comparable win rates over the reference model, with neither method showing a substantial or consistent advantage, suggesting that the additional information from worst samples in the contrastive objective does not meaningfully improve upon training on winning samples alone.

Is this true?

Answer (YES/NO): NO